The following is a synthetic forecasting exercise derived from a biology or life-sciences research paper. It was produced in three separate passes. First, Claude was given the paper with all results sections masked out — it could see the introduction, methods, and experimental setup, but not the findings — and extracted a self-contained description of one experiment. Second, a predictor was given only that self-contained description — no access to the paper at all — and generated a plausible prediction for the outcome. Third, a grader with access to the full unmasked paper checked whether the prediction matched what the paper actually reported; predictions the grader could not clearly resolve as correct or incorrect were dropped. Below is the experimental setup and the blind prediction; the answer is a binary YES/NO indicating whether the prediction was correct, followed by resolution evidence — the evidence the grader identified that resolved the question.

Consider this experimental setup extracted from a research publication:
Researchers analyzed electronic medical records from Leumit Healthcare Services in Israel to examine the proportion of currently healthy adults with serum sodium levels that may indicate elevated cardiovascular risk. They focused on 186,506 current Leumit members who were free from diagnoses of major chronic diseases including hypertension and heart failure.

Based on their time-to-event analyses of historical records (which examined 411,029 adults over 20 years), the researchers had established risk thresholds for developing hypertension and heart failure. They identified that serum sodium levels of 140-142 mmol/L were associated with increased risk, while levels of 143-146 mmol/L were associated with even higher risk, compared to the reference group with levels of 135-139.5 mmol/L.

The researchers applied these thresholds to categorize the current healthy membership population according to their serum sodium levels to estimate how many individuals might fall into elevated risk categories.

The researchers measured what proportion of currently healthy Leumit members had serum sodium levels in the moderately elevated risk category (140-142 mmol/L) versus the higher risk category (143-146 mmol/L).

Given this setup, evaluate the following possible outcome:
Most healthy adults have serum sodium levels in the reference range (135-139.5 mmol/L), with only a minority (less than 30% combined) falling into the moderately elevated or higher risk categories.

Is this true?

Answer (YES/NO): NO